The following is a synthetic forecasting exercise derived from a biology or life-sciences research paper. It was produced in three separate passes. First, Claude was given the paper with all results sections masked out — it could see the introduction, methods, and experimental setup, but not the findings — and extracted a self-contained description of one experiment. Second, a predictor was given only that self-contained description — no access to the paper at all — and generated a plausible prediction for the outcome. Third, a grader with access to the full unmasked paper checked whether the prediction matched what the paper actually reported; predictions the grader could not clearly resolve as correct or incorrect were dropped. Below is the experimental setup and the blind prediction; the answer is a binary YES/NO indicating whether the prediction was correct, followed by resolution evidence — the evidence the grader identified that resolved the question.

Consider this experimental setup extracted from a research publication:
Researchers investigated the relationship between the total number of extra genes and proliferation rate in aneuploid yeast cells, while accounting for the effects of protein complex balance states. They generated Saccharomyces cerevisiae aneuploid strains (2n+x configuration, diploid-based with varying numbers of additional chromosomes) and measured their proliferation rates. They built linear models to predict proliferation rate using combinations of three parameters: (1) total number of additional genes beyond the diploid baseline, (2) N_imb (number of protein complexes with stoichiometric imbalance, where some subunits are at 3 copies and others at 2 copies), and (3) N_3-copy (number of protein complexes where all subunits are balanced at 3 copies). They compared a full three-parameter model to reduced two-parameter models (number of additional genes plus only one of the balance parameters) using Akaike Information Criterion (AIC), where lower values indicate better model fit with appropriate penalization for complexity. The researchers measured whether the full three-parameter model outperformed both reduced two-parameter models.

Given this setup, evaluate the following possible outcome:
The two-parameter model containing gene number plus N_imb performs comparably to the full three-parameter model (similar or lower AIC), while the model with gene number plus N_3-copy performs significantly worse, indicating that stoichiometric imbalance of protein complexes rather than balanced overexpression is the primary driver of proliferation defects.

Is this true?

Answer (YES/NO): NO